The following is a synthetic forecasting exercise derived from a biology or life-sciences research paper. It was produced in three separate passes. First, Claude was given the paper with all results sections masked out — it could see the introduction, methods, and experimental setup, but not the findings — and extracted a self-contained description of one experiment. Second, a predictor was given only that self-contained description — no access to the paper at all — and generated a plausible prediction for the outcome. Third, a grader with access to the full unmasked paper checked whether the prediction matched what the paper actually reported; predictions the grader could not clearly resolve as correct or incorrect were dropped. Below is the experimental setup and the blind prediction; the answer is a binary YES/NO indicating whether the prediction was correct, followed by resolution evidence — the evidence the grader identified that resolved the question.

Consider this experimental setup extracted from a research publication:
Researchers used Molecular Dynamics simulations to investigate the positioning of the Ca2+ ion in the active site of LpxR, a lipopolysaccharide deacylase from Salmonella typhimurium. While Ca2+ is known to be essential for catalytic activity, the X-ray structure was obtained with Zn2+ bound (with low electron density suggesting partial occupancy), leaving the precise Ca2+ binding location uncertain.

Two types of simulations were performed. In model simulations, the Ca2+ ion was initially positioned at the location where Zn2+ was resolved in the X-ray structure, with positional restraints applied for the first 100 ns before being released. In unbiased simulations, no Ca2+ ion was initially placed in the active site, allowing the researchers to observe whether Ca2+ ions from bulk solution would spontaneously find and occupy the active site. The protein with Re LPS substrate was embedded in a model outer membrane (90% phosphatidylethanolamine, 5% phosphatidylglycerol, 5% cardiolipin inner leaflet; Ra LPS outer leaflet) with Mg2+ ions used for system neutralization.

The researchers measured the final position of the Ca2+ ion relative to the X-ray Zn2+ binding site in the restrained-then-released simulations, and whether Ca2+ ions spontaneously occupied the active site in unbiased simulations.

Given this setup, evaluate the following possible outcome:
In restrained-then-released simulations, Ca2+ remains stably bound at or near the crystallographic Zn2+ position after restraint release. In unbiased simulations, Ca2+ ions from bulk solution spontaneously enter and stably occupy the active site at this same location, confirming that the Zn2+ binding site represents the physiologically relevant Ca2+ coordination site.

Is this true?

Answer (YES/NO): NO